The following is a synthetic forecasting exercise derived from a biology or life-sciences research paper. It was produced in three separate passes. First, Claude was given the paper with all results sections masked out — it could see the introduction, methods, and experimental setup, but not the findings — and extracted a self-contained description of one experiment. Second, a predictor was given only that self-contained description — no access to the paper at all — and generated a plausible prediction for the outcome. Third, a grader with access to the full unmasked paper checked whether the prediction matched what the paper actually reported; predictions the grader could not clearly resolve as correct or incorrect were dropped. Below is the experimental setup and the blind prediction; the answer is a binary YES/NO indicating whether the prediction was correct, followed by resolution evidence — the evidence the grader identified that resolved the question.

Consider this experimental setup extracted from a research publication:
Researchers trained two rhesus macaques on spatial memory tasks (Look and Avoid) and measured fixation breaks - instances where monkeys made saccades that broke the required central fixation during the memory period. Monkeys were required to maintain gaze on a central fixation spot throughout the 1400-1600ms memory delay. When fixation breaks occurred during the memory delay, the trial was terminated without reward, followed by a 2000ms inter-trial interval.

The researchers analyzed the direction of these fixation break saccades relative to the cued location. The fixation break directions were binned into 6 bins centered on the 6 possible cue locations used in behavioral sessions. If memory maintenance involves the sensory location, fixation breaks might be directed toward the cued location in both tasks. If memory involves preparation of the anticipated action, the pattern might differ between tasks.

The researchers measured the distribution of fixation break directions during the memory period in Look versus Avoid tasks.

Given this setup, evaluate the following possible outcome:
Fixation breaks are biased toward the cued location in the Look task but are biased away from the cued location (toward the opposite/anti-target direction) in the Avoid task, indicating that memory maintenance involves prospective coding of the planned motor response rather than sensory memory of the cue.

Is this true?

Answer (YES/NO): YES